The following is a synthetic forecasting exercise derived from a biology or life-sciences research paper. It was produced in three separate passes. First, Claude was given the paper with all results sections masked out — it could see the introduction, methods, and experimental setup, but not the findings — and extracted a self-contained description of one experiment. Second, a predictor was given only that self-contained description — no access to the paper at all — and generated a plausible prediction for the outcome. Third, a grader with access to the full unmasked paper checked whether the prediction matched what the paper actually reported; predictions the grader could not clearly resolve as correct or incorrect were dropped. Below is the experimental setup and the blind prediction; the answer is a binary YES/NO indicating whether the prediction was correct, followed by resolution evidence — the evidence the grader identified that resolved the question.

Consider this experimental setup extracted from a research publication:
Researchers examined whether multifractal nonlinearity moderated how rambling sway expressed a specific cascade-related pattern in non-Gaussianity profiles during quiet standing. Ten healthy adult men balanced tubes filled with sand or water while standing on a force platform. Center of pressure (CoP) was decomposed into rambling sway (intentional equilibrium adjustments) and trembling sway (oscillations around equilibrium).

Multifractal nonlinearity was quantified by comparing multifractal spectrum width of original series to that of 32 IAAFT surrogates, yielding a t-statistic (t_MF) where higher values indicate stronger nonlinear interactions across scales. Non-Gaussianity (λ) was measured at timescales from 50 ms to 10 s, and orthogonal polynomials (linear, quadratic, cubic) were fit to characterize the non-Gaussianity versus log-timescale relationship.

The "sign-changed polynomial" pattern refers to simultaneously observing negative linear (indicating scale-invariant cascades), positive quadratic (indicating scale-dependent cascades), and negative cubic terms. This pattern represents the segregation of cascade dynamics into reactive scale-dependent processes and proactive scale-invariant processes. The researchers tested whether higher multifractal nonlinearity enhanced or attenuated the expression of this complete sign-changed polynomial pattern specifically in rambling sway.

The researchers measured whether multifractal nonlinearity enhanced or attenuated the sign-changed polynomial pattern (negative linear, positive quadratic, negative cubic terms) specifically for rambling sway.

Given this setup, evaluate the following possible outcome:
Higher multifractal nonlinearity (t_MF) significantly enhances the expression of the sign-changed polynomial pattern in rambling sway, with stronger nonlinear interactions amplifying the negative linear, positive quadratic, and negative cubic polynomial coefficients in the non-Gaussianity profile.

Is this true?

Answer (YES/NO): YES